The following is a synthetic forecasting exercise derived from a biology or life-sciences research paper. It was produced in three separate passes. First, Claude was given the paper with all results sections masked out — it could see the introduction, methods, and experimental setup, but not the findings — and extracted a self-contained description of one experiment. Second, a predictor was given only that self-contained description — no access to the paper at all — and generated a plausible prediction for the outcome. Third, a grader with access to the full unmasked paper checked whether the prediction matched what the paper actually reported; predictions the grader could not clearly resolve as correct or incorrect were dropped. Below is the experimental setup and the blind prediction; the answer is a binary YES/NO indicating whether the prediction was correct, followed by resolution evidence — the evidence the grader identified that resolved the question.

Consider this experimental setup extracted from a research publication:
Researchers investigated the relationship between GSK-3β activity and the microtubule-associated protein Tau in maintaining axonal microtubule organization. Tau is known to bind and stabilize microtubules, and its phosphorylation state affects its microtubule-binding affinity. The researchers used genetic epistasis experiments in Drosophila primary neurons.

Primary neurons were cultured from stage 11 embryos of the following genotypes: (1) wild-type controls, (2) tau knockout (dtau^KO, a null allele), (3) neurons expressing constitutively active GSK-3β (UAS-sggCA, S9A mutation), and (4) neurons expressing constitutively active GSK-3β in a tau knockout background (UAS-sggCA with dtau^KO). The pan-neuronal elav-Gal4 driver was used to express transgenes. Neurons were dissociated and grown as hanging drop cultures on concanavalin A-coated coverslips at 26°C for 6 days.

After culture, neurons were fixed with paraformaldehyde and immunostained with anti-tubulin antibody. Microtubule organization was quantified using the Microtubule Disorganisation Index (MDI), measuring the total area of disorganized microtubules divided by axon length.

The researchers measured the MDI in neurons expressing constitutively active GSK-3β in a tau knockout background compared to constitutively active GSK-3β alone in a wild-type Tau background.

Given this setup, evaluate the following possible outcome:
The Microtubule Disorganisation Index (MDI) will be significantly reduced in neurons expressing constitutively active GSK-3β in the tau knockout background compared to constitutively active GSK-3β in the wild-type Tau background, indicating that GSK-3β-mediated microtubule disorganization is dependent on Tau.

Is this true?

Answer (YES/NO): YES